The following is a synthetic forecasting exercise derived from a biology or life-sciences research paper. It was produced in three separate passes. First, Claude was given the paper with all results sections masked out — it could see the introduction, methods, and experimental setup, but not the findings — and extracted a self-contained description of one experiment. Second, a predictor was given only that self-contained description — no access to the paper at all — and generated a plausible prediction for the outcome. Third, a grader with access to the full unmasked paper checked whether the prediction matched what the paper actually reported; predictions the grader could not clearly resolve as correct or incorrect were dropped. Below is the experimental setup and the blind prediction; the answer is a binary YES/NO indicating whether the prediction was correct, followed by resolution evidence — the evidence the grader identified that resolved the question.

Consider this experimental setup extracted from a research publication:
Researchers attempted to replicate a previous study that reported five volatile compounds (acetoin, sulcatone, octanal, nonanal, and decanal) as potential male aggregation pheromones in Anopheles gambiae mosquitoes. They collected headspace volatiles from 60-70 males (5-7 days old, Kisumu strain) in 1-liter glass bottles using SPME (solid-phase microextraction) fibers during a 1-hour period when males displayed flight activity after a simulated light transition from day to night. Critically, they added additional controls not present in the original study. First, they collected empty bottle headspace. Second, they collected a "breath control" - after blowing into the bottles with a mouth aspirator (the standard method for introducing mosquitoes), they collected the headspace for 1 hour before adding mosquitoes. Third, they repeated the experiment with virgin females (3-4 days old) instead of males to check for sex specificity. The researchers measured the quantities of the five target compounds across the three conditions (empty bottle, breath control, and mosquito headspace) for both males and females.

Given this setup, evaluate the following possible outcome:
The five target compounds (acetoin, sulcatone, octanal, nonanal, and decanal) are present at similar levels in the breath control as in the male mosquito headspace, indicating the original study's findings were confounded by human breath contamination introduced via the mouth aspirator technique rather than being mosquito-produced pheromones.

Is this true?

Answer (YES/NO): YES